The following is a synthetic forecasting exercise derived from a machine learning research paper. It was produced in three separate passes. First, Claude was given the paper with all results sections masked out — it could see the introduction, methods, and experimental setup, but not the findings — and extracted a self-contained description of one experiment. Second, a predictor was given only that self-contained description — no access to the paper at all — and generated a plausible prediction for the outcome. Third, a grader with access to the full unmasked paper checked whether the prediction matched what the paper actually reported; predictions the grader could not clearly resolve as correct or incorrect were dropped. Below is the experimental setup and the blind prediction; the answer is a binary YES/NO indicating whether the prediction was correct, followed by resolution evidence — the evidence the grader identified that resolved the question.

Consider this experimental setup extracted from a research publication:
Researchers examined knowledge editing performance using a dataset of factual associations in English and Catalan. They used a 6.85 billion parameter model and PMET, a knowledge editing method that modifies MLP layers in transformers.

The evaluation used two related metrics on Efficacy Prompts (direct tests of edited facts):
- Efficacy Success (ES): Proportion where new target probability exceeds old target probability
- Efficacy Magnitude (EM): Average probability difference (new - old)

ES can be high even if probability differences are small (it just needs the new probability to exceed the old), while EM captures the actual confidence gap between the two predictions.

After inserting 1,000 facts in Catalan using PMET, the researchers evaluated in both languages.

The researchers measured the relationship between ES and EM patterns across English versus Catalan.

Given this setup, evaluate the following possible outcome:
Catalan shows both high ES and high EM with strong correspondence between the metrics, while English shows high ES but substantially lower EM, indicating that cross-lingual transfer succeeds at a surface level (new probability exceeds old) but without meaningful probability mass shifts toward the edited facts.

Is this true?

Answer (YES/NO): YES